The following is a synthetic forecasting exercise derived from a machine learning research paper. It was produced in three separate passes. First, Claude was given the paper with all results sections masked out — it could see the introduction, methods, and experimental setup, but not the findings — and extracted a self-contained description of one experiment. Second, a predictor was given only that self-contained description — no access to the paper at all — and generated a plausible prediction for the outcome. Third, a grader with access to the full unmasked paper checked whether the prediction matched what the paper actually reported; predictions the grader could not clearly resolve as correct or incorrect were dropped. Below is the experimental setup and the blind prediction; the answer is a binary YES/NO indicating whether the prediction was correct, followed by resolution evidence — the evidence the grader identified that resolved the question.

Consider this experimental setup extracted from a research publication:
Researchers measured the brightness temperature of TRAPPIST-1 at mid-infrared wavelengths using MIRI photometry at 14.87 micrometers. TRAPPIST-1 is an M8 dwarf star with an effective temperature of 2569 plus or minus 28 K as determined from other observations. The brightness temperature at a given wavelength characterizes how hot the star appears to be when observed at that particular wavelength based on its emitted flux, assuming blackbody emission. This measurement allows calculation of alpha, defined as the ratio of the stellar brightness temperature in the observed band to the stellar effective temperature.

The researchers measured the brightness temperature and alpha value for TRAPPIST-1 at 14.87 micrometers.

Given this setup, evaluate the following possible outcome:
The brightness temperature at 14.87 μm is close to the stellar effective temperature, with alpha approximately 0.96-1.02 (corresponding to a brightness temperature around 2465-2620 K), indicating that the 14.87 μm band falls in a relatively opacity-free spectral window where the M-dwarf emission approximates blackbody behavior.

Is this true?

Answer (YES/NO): NO